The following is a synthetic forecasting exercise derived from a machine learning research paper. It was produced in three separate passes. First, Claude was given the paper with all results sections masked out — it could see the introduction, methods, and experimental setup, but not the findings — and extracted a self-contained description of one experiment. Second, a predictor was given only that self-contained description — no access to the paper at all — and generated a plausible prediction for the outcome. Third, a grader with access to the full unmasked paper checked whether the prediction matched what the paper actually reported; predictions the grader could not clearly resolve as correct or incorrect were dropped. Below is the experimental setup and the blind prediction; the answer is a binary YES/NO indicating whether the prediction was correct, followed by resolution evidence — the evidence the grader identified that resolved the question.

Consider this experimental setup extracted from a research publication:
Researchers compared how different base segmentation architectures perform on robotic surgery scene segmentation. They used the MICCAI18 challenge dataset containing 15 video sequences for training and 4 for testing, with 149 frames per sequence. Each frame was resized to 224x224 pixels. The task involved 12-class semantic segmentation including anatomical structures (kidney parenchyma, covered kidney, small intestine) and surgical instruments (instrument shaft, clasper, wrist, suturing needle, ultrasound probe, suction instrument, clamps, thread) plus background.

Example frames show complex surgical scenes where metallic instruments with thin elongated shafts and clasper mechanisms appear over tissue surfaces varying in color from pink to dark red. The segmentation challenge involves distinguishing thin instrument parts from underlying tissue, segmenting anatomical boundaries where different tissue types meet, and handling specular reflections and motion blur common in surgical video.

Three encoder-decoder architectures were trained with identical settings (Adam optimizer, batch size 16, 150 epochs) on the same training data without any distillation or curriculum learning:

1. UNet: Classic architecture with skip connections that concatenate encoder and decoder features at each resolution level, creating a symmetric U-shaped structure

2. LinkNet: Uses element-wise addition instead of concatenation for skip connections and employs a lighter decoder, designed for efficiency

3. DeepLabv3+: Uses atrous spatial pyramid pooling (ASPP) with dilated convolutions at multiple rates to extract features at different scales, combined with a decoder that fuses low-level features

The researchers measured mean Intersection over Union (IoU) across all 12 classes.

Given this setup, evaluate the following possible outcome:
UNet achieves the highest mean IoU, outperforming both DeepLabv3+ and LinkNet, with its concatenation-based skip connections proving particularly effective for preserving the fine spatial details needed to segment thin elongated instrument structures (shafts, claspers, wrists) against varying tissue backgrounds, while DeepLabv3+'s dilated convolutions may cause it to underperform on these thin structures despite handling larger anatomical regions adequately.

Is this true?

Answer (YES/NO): NO